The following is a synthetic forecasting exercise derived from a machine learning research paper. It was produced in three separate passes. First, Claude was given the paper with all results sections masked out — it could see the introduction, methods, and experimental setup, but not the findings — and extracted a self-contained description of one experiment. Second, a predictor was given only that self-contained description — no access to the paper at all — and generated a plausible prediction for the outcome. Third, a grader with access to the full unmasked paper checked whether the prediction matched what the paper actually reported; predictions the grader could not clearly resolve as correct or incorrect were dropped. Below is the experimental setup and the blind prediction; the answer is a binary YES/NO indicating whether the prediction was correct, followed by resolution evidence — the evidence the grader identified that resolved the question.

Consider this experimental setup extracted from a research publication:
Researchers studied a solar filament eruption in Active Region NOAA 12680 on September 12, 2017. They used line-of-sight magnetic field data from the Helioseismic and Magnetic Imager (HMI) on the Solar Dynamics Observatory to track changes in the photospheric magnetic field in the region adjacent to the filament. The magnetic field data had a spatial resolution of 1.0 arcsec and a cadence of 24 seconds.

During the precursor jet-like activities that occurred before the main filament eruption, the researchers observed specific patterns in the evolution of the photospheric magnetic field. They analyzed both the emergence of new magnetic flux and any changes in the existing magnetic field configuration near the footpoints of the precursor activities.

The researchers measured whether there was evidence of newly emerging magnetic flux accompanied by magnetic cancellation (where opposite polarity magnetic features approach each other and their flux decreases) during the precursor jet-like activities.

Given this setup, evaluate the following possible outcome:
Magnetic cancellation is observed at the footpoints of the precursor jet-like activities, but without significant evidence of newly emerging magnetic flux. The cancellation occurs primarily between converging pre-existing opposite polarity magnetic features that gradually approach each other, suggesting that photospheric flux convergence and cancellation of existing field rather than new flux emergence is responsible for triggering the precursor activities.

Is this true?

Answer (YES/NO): NO